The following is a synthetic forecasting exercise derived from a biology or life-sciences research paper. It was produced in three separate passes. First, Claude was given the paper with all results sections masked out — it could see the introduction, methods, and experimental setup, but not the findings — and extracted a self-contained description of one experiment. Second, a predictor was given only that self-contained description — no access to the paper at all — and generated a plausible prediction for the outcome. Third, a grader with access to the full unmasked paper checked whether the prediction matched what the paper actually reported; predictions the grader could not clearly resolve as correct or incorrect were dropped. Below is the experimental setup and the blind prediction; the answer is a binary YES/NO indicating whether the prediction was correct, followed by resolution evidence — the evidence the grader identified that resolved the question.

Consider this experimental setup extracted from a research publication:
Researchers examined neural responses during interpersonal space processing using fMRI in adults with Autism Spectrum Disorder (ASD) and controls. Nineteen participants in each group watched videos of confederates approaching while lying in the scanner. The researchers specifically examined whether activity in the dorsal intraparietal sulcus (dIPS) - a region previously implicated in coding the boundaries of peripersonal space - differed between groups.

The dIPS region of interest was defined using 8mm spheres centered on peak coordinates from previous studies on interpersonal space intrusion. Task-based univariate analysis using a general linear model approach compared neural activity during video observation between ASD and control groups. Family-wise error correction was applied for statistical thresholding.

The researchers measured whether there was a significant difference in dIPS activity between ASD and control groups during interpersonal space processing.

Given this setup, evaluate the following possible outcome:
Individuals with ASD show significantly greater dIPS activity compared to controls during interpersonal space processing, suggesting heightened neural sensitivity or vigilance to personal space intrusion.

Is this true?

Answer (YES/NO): NO